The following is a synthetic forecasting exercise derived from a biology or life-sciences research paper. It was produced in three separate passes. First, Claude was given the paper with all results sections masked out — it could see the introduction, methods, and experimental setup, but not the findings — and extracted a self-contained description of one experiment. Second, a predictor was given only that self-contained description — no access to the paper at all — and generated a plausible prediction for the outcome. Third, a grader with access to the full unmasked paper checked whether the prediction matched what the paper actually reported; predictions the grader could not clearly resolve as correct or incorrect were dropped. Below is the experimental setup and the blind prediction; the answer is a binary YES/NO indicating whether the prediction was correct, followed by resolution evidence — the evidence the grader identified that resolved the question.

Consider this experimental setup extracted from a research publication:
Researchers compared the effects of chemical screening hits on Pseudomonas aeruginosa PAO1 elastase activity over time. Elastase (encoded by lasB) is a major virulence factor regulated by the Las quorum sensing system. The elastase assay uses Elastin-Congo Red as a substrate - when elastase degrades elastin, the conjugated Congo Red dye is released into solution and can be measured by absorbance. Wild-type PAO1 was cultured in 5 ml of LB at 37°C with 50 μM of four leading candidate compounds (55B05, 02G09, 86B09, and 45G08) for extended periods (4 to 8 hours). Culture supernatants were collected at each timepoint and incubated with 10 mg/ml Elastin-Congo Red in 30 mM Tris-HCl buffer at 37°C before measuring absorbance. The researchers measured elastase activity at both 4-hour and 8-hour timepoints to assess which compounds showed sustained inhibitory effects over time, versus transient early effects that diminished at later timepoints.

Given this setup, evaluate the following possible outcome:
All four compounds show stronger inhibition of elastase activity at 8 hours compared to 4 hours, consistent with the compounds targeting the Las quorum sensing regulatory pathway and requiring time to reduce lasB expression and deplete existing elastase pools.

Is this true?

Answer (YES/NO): NO